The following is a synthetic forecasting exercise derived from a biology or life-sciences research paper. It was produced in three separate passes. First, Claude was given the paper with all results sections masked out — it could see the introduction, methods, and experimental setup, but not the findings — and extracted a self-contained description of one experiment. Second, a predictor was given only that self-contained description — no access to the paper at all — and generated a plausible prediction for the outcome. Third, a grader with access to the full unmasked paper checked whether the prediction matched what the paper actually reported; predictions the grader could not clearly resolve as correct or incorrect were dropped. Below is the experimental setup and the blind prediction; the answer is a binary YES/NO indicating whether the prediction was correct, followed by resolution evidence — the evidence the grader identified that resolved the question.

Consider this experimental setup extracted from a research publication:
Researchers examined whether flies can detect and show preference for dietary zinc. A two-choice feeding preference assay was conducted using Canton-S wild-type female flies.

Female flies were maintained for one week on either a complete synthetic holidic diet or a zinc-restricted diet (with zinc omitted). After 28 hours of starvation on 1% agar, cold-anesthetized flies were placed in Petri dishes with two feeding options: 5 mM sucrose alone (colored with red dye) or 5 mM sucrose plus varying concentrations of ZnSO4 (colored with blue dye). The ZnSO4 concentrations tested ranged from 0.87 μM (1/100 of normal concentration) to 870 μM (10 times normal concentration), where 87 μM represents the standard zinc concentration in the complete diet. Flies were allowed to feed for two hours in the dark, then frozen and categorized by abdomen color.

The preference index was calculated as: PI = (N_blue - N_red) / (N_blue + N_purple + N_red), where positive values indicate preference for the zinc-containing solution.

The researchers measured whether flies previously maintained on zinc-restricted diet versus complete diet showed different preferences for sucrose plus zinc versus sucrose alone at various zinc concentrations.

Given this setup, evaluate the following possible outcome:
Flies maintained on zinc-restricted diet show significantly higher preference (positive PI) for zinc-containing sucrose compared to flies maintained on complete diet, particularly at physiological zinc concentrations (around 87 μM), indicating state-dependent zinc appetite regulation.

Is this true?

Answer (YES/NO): NO